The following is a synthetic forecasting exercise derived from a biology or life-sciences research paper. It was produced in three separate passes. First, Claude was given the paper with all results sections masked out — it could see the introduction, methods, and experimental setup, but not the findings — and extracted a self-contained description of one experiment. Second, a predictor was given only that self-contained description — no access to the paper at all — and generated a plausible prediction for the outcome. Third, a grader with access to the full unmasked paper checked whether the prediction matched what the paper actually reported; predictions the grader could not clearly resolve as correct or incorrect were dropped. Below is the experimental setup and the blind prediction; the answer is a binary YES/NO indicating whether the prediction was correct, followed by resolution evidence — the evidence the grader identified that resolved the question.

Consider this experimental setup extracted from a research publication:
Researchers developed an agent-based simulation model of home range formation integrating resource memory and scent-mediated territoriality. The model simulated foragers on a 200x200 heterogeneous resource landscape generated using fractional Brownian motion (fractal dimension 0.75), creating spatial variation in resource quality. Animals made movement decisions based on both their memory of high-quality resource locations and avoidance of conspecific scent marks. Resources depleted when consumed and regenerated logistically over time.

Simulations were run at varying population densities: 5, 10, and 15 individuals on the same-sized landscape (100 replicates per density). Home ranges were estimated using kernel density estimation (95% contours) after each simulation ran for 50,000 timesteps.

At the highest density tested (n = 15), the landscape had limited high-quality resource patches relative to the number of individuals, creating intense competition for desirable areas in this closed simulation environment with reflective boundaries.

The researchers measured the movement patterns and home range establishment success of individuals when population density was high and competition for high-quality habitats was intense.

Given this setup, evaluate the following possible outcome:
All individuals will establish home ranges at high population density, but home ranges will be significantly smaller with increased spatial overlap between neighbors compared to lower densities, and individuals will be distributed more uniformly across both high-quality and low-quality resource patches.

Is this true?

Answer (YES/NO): NO